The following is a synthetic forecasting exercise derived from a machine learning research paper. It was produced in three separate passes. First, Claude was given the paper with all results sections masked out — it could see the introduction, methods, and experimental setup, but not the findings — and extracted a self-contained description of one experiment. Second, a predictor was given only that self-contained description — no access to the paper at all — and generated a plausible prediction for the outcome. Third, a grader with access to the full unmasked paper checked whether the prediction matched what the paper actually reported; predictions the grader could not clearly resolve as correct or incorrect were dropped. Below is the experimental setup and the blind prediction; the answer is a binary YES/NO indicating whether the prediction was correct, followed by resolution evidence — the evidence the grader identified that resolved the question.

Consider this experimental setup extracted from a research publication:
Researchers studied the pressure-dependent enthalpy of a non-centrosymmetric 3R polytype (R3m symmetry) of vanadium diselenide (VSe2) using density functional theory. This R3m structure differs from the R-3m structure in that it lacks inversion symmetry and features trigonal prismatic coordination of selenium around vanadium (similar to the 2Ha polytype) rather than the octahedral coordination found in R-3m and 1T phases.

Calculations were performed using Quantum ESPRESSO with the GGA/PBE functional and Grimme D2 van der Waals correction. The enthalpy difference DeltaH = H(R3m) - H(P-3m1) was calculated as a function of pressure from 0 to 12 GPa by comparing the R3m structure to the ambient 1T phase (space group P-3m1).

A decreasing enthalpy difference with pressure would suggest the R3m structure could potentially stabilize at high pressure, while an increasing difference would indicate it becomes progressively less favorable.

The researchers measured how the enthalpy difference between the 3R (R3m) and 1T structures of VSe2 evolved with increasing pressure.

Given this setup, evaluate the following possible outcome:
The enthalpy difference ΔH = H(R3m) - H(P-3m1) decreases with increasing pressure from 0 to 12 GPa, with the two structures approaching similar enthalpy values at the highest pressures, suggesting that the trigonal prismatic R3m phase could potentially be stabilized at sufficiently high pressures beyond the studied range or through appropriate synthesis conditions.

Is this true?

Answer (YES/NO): NO